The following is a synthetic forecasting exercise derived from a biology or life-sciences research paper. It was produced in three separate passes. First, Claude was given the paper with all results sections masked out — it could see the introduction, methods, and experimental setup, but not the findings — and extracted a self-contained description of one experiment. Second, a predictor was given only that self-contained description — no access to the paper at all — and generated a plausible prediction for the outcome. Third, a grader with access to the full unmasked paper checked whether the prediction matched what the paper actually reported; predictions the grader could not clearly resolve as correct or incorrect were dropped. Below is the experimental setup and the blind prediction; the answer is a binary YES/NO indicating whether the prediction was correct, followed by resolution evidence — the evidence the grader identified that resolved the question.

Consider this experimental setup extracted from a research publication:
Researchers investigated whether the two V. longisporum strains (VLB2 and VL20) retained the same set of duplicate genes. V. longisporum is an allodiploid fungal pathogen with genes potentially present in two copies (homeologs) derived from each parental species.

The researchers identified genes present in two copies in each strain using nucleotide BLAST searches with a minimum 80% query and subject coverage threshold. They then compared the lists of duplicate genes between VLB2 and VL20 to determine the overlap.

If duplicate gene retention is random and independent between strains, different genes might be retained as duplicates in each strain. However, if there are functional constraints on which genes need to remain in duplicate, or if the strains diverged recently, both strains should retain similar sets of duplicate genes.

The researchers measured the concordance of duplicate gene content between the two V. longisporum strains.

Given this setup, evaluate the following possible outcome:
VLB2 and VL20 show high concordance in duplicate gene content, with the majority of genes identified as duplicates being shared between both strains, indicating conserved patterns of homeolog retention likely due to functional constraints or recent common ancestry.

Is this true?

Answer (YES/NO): YES